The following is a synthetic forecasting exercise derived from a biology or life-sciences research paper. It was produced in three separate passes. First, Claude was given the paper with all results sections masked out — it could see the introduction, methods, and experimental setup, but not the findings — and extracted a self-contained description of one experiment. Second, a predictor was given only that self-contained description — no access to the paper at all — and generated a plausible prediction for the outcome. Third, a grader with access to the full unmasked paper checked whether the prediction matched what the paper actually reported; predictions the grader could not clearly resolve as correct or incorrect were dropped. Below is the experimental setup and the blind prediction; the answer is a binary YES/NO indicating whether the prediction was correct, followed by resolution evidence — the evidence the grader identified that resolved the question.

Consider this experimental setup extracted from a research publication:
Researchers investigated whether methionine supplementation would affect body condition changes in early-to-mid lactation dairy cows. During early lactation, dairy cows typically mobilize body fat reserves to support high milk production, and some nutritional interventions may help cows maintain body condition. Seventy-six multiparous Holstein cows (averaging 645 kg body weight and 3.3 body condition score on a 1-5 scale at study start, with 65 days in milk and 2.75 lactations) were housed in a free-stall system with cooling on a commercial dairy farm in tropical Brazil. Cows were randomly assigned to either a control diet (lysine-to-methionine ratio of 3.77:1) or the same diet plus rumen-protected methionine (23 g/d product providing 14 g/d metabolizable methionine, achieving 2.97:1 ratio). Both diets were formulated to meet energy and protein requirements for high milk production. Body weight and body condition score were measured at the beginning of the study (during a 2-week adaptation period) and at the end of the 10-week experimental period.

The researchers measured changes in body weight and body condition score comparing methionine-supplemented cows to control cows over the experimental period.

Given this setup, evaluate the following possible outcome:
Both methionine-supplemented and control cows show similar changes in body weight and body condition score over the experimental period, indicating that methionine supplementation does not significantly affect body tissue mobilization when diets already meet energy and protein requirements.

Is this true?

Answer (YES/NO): NO